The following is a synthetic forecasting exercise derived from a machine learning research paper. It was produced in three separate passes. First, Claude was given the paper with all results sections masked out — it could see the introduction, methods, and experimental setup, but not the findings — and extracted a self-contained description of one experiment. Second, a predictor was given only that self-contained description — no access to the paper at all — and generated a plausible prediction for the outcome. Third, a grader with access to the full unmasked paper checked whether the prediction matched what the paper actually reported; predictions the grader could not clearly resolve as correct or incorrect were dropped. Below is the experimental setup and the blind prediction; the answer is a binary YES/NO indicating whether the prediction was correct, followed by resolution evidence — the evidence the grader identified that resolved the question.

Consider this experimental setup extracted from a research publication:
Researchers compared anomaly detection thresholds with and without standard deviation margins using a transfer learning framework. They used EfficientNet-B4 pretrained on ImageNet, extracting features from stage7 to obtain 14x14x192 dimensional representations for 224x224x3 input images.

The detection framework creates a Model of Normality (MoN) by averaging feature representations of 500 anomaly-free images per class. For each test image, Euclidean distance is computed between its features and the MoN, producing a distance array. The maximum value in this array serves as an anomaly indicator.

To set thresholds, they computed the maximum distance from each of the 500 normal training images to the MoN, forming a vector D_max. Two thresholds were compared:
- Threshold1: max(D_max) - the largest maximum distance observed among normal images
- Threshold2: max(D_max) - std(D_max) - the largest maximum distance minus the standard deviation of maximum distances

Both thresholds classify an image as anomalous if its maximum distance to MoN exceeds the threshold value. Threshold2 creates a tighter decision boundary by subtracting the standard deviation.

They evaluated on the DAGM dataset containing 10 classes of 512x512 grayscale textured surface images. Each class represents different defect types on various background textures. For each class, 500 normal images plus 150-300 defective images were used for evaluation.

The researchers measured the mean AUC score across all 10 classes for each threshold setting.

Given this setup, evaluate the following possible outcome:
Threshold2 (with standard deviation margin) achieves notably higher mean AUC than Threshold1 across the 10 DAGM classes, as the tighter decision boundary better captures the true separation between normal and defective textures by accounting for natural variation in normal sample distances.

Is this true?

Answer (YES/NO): NO